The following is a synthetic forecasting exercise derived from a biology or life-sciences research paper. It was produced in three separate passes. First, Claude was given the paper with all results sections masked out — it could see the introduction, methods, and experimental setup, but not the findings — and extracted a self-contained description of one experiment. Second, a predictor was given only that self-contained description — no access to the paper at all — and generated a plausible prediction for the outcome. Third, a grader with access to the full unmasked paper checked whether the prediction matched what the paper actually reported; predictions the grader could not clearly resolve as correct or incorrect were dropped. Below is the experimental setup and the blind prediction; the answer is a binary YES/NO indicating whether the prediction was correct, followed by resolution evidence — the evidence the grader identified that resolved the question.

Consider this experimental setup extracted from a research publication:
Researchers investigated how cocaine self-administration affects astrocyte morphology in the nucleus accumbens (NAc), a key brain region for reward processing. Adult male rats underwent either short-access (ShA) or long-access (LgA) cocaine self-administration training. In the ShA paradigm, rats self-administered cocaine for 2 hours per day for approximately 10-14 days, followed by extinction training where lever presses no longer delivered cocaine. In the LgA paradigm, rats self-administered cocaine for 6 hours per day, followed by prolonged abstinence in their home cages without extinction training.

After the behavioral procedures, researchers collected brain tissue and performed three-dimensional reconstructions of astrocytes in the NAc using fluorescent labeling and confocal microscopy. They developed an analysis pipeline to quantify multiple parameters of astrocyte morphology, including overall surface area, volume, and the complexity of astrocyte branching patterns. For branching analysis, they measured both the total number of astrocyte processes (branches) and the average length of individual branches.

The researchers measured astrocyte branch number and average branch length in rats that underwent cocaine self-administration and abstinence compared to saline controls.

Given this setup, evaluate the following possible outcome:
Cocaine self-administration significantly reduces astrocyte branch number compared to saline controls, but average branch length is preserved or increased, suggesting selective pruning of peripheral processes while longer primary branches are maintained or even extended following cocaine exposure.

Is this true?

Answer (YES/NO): YES